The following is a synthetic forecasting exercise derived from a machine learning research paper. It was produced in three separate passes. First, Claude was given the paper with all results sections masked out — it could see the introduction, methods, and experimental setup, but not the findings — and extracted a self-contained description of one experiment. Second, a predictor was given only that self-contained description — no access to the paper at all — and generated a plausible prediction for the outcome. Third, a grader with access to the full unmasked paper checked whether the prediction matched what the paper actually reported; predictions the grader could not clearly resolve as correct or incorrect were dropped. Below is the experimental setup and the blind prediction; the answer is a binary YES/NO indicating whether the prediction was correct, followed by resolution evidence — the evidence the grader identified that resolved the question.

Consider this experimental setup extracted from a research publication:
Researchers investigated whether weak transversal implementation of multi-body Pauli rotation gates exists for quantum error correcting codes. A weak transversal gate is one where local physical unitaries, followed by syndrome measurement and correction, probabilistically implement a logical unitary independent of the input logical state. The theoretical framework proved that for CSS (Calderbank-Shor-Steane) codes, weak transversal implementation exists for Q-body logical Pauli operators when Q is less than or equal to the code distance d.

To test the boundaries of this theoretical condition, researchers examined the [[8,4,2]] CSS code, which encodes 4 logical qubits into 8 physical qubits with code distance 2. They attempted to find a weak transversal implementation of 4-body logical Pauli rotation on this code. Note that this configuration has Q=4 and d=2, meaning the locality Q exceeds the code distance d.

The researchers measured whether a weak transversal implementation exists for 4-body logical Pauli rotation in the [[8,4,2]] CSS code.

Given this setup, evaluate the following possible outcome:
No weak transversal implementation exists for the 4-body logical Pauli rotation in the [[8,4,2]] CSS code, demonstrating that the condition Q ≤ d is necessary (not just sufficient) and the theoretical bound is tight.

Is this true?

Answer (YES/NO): NO